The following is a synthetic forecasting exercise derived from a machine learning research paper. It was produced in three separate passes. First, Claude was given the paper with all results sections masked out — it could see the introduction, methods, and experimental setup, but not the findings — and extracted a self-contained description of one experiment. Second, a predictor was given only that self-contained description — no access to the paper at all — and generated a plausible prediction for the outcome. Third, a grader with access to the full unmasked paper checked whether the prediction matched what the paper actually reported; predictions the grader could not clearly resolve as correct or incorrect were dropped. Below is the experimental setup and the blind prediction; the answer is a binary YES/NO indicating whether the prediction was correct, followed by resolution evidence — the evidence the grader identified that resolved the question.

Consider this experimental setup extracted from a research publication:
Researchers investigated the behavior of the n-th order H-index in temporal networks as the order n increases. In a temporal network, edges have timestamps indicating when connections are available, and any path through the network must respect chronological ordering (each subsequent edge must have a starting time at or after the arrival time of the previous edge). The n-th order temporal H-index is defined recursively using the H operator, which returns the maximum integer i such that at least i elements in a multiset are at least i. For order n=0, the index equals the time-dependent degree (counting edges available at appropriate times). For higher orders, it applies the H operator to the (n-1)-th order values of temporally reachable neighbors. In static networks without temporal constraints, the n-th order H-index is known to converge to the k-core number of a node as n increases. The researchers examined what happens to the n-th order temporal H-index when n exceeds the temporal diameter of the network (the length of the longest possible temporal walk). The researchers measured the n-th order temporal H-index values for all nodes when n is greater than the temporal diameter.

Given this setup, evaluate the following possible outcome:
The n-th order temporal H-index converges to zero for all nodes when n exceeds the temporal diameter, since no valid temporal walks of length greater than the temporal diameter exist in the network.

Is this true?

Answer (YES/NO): YES